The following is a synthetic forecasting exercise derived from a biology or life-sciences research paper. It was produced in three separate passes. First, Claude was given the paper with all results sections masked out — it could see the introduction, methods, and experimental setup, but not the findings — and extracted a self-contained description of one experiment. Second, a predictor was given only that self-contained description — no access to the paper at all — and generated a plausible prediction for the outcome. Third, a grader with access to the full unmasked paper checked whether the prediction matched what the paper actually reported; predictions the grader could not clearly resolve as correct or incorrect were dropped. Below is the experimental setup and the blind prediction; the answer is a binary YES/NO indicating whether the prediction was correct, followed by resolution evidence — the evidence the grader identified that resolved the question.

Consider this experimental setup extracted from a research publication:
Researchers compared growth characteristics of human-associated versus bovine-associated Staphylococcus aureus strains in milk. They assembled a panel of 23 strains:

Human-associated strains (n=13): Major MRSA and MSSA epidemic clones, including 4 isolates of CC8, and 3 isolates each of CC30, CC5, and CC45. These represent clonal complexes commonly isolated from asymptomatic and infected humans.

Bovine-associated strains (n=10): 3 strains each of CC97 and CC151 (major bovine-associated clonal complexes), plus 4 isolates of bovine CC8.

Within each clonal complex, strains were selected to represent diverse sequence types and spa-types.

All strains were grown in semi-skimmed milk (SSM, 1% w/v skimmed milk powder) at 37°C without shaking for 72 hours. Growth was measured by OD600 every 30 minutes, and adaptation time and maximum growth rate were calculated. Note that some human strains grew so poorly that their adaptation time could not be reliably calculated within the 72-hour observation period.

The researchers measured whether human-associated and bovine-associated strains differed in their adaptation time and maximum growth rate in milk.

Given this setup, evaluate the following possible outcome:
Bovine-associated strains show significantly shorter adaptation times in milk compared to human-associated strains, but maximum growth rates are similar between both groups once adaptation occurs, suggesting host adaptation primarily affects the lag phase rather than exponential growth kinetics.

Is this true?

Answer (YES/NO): NO